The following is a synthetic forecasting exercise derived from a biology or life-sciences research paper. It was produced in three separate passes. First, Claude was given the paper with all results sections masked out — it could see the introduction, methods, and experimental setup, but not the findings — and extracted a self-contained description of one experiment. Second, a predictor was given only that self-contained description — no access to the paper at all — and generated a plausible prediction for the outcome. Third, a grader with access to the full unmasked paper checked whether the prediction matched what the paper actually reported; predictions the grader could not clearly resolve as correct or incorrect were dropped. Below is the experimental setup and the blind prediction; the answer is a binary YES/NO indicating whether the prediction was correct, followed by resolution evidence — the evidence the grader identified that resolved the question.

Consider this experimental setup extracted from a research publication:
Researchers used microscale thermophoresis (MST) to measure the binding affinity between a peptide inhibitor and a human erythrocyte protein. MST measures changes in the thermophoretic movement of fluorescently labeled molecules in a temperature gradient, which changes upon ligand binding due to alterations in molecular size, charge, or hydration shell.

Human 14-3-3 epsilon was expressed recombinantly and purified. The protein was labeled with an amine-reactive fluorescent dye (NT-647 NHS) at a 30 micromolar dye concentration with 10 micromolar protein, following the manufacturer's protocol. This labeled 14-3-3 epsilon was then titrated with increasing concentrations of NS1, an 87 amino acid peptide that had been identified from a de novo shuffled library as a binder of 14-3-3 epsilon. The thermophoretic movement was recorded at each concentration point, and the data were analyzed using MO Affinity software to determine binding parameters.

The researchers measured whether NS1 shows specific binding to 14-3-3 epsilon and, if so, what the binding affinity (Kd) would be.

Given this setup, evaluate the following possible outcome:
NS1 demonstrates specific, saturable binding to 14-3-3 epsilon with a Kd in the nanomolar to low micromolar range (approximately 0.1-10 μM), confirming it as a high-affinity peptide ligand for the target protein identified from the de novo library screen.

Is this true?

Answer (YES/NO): NO